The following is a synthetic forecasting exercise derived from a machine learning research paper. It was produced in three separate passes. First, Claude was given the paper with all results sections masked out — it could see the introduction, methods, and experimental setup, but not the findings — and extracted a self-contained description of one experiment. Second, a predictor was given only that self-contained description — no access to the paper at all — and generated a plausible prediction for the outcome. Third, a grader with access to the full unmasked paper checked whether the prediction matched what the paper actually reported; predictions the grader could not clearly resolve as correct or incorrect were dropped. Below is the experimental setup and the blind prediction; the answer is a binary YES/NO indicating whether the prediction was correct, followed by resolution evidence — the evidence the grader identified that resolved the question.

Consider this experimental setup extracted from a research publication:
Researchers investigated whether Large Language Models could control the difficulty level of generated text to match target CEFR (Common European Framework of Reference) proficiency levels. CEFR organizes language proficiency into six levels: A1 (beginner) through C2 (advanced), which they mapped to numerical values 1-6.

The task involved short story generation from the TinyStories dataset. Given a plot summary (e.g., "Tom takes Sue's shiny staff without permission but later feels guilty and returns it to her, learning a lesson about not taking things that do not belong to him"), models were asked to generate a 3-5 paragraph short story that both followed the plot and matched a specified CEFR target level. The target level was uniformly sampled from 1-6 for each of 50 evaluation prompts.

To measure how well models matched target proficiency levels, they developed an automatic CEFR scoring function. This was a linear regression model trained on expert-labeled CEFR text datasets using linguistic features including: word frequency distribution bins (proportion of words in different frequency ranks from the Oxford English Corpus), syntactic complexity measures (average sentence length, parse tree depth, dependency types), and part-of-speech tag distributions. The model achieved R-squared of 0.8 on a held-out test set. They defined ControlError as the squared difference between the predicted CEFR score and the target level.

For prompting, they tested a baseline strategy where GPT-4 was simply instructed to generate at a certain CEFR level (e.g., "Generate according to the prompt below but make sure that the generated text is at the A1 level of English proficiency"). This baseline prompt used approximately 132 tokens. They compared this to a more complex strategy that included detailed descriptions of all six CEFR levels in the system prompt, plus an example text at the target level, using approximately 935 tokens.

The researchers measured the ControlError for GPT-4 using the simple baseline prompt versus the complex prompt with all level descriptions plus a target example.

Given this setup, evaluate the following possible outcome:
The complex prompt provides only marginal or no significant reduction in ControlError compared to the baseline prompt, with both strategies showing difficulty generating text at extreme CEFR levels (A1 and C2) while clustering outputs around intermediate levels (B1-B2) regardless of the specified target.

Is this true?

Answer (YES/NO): NO